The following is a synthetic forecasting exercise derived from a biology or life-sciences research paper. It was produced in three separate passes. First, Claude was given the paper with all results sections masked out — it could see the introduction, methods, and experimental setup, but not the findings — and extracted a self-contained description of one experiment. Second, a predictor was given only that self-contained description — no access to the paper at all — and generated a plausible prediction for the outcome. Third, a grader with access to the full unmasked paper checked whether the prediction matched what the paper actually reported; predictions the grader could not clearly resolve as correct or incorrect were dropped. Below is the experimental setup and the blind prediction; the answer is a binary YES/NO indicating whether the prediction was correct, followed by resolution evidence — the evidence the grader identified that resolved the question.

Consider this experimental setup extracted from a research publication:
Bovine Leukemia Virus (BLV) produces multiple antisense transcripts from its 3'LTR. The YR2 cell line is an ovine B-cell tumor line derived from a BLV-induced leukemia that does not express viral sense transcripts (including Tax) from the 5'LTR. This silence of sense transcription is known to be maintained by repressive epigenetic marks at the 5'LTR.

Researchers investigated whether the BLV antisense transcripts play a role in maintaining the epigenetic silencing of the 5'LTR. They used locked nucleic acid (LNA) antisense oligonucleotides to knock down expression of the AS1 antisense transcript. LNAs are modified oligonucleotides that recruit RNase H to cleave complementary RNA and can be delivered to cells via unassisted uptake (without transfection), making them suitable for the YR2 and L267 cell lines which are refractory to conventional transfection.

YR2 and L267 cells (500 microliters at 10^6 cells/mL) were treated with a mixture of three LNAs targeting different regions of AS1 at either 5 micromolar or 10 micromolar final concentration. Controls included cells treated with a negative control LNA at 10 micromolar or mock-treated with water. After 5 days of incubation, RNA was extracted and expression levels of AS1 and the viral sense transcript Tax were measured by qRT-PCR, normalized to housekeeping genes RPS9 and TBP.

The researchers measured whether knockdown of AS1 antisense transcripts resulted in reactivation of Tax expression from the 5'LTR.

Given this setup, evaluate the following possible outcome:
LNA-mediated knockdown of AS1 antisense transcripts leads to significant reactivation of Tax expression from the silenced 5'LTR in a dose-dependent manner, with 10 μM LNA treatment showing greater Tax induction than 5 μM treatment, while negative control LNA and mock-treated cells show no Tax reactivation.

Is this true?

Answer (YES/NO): NO